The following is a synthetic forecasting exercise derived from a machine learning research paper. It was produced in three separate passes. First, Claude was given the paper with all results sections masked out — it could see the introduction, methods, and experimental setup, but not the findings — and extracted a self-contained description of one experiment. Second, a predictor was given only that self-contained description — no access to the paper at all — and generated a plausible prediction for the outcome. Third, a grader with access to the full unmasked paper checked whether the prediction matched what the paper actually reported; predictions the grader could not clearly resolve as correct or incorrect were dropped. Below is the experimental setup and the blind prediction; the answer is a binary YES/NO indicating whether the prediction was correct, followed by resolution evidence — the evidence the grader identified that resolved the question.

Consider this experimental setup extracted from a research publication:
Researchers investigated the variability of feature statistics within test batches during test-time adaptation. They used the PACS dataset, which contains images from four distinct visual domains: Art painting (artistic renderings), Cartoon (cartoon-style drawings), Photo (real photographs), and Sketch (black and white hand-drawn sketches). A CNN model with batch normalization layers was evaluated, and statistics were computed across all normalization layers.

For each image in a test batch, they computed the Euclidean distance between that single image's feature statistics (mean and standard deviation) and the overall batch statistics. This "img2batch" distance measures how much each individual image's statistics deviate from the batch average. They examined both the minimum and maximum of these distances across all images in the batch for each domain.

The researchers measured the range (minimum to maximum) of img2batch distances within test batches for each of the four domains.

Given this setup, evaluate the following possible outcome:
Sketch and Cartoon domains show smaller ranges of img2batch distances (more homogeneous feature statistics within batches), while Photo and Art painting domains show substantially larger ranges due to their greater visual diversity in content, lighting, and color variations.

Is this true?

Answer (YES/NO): NO